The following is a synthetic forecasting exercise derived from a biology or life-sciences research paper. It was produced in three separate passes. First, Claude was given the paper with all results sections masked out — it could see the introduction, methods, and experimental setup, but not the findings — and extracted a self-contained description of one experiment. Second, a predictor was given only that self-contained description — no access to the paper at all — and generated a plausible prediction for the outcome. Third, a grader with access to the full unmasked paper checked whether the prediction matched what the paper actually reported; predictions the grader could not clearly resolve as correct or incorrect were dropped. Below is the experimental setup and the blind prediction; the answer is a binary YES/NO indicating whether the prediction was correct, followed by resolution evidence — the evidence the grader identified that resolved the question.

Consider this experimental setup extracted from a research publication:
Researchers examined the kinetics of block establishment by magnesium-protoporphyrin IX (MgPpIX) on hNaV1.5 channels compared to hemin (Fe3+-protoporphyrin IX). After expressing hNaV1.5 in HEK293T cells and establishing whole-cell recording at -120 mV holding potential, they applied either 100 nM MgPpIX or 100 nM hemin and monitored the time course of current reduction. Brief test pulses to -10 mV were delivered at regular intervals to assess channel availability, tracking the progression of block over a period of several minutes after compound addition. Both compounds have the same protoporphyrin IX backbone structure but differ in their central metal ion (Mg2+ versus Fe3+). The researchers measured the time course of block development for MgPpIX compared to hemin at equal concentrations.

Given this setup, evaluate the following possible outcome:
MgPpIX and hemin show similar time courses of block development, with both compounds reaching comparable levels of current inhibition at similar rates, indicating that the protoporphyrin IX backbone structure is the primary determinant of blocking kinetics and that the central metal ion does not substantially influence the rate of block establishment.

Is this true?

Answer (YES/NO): NO